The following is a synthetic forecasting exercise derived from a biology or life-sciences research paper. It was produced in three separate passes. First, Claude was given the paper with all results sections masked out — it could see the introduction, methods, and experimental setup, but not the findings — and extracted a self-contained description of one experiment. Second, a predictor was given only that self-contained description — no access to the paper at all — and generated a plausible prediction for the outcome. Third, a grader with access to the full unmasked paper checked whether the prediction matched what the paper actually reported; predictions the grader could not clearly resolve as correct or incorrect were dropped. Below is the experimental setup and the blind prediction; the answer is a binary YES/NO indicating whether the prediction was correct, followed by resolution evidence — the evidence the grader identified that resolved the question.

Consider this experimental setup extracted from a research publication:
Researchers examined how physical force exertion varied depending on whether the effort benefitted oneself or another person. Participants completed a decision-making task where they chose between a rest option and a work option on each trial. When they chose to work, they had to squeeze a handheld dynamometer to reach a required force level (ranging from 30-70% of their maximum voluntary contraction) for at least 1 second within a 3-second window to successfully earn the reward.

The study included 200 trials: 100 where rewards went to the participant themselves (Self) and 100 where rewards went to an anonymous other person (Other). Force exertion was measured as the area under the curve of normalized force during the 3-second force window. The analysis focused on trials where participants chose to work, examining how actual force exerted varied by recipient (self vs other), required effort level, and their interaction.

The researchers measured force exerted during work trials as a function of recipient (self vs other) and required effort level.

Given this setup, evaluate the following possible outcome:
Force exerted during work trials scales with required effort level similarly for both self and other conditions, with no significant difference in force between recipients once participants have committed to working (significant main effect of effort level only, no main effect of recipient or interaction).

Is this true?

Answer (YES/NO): NO